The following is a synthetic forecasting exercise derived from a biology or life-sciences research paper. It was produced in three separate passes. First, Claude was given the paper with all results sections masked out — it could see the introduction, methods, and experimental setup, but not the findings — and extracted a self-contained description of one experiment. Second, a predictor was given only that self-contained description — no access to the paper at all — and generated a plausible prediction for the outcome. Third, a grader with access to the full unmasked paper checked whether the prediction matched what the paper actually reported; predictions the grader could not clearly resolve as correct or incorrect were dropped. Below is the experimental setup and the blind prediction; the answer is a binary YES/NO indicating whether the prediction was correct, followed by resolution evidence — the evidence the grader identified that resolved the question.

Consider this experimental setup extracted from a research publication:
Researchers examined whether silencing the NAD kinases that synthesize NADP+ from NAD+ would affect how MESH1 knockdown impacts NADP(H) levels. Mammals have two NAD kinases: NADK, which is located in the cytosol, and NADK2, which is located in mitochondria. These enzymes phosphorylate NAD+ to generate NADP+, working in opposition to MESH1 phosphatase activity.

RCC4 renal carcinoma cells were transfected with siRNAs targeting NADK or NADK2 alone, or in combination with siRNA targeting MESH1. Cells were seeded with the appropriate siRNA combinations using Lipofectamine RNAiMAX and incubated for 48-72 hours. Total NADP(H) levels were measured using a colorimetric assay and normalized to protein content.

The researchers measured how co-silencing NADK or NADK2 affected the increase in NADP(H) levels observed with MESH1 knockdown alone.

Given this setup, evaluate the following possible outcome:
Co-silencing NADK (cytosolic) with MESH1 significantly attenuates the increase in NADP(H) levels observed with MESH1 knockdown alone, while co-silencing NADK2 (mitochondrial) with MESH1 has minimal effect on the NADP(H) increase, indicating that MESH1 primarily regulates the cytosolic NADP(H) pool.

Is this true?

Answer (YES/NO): YES